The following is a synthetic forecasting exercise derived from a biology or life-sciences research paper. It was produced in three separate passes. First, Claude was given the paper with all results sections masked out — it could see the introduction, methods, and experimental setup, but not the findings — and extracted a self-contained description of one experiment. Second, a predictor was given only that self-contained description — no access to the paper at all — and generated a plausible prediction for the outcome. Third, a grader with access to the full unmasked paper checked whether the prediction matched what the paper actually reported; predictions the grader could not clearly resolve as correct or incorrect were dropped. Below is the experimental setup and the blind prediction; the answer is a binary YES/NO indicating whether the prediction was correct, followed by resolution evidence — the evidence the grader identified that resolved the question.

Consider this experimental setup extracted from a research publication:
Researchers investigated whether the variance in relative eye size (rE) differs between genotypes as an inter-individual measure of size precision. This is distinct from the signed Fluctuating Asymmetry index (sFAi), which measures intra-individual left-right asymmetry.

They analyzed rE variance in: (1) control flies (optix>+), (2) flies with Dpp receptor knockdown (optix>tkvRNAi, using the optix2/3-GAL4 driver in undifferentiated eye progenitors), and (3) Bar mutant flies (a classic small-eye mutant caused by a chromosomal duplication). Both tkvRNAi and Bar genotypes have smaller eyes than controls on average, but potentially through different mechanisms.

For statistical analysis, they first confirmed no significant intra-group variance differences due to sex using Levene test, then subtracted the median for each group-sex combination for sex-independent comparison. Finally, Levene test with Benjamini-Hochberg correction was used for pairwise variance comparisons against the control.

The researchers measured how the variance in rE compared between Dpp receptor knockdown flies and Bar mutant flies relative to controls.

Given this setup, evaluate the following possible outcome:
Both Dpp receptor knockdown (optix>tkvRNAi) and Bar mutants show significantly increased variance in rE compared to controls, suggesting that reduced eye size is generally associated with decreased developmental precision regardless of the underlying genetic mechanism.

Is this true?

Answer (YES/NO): NO